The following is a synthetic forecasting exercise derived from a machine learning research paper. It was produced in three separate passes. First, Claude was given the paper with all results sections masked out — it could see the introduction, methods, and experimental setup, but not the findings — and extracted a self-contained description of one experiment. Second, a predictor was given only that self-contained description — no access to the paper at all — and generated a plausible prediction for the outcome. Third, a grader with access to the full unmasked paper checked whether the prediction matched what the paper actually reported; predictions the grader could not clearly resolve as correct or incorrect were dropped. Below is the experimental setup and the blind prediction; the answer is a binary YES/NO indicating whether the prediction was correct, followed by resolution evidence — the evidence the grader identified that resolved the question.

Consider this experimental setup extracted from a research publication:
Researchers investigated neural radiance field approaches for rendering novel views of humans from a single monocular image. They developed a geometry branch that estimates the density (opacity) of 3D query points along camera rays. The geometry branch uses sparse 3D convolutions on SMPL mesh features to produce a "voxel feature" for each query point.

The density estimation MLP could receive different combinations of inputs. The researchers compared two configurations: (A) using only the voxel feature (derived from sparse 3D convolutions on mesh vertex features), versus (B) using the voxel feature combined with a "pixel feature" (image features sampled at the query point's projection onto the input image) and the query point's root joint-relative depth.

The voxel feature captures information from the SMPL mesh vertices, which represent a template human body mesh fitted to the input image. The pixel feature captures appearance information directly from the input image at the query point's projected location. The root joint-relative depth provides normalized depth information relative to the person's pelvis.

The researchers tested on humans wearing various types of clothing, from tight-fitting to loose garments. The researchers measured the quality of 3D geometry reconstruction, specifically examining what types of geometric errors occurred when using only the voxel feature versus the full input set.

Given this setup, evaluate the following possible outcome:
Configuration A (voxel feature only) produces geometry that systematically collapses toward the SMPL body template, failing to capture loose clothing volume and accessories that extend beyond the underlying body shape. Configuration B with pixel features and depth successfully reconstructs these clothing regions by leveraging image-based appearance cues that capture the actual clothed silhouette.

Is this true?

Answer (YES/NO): YES